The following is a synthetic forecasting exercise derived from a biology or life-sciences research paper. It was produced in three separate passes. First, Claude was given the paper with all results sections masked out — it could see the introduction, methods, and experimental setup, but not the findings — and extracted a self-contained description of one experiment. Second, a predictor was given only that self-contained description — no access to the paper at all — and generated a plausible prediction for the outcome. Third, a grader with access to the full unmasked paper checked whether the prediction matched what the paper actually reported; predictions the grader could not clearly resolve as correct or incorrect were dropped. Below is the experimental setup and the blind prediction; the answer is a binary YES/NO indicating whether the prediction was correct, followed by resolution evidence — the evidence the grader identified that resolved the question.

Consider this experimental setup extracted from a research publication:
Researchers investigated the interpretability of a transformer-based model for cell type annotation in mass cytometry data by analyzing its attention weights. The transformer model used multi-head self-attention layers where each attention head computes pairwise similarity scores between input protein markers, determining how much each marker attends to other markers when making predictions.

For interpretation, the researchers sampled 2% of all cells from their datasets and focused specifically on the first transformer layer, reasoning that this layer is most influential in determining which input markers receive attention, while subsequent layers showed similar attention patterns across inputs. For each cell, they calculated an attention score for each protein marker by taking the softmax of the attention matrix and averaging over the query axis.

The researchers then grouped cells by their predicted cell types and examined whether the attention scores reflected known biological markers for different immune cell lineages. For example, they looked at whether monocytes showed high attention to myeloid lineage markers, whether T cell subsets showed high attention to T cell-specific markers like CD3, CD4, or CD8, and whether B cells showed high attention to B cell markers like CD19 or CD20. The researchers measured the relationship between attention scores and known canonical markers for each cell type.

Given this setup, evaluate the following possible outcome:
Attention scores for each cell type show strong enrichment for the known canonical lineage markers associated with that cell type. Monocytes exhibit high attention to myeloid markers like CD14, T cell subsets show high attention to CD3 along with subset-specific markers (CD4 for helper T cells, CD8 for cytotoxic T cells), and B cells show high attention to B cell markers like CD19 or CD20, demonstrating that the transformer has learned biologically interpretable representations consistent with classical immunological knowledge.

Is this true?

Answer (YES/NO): YES